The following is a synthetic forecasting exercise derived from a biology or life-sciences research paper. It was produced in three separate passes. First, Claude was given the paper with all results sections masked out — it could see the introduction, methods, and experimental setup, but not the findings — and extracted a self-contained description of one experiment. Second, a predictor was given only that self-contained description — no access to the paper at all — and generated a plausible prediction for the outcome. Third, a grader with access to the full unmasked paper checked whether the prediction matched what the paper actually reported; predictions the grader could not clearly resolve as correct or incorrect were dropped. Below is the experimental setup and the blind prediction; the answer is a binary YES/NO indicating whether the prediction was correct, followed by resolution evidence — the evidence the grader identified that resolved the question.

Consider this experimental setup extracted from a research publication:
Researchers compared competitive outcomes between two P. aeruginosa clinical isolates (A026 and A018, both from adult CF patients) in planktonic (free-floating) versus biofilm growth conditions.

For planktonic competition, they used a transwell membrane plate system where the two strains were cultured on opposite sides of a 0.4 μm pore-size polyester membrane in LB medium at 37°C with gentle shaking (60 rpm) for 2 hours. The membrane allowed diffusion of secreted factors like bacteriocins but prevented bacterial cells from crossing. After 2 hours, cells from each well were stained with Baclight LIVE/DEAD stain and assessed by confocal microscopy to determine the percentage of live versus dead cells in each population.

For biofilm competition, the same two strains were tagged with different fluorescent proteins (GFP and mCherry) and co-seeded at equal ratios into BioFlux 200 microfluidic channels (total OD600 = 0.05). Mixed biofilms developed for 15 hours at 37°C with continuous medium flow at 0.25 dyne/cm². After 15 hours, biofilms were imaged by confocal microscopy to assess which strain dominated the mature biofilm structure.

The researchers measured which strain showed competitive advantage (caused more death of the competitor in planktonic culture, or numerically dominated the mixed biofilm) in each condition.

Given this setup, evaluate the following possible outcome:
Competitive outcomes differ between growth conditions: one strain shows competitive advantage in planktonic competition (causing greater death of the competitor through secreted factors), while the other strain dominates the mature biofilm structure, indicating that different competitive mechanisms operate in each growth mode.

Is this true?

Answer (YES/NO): NO